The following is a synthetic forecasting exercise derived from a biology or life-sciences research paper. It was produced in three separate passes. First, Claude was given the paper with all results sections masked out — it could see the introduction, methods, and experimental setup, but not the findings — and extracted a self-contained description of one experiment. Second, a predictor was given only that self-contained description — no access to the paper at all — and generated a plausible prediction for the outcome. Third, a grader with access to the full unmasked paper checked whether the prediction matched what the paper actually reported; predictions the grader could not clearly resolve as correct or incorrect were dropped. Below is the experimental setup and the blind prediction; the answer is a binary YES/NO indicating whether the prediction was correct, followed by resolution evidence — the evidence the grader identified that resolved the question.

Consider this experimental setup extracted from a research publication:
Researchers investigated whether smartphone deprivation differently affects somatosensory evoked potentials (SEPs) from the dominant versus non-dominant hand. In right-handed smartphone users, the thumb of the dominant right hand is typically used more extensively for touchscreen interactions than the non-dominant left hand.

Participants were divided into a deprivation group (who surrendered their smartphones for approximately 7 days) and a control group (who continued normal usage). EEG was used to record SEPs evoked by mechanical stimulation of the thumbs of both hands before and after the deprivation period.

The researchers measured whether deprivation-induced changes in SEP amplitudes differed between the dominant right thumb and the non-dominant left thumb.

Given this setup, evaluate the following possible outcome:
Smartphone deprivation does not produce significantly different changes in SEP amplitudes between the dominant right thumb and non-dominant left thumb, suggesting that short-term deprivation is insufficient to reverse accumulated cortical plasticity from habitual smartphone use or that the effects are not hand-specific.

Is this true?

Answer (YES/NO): NO